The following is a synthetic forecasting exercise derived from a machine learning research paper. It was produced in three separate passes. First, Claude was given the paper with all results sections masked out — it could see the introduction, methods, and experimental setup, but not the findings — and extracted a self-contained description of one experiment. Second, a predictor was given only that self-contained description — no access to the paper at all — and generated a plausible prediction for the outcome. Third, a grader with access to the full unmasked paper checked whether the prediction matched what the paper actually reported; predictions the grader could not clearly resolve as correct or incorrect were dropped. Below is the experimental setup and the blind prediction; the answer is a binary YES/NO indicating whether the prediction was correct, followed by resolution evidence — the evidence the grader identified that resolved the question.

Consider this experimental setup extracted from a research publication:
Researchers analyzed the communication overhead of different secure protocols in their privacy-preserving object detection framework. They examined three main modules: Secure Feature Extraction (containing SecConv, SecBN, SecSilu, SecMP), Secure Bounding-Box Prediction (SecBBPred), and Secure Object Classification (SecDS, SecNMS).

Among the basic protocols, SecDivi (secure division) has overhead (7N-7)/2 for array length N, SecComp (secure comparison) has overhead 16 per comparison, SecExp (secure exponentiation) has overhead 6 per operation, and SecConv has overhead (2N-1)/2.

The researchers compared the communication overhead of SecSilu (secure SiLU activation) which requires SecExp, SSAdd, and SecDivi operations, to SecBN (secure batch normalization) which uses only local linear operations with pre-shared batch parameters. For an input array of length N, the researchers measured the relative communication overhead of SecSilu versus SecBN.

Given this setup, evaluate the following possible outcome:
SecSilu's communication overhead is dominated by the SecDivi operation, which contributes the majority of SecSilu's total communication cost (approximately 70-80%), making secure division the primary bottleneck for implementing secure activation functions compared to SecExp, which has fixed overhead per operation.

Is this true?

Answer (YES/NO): NO